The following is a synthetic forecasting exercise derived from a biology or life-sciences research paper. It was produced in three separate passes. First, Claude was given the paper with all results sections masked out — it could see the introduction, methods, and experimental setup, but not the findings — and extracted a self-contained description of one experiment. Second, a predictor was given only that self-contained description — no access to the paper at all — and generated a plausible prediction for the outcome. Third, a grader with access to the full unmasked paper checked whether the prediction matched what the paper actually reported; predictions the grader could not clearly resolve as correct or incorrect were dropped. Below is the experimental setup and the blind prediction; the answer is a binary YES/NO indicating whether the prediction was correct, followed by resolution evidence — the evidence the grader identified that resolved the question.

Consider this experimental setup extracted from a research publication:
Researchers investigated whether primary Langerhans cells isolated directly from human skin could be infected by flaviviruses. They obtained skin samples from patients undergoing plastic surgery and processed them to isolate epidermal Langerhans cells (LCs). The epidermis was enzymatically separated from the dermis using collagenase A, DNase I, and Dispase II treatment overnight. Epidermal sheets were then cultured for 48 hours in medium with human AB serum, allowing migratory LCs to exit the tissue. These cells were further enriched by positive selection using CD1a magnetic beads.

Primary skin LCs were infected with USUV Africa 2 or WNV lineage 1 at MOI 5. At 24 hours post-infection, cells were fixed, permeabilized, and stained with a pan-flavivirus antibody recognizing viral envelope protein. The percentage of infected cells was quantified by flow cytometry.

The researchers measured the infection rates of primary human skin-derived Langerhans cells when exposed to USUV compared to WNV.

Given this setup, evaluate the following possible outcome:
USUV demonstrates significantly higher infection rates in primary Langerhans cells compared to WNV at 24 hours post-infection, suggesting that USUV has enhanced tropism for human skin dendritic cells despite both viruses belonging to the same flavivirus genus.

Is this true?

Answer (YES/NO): YES